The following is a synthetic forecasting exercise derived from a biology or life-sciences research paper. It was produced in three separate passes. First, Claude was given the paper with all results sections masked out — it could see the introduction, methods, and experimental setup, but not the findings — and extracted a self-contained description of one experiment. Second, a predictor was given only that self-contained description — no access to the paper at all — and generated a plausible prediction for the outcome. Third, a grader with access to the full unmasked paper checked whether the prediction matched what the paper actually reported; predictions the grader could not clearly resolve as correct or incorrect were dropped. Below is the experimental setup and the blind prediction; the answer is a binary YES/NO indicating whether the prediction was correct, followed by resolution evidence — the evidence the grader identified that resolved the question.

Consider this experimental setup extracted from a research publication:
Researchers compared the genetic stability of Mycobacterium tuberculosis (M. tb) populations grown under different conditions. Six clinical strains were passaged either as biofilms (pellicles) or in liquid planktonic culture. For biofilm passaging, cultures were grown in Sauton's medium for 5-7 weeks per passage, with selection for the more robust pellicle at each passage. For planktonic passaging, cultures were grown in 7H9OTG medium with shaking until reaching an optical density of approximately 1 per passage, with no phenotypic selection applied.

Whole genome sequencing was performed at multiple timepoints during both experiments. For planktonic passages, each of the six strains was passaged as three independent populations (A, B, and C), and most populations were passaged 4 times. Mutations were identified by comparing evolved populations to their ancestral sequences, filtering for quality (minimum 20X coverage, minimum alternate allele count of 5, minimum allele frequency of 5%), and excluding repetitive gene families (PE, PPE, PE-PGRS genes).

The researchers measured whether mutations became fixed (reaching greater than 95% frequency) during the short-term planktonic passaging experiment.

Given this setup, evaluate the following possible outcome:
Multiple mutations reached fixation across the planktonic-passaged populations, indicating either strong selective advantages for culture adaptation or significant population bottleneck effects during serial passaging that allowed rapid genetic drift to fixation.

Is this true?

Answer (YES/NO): YES